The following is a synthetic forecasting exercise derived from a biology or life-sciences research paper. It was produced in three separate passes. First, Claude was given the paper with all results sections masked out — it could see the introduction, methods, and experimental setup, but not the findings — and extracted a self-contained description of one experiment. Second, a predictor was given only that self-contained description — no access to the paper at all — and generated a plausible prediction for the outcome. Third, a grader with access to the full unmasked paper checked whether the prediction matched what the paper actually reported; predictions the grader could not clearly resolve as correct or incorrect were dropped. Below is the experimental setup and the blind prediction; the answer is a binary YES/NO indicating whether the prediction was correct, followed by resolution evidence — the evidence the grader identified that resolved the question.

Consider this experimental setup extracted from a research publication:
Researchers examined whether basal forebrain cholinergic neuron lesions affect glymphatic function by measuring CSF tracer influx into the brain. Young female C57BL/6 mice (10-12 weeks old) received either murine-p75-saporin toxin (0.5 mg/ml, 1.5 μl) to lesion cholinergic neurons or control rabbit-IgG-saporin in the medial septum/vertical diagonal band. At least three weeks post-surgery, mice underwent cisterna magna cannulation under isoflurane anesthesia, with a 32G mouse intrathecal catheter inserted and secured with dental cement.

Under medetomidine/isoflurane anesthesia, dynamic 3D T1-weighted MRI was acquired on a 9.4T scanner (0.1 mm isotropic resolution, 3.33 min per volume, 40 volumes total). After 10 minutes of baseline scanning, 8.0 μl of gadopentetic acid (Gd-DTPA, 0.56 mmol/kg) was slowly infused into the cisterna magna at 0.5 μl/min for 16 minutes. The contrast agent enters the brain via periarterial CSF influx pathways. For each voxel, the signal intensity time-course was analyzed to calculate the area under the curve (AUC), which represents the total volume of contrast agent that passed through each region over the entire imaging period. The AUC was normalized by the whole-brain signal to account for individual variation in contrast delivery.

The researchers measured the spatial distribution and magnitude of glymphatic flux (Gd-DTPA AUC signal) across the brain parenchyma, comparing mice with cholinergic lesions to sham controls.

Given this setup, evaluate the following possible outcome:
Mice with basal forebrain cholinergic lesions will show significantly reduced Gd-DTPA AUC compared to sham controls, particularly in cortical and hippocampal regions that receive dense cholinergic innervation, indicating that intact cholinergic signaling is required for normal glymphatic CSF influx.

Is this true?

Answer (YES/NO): NO